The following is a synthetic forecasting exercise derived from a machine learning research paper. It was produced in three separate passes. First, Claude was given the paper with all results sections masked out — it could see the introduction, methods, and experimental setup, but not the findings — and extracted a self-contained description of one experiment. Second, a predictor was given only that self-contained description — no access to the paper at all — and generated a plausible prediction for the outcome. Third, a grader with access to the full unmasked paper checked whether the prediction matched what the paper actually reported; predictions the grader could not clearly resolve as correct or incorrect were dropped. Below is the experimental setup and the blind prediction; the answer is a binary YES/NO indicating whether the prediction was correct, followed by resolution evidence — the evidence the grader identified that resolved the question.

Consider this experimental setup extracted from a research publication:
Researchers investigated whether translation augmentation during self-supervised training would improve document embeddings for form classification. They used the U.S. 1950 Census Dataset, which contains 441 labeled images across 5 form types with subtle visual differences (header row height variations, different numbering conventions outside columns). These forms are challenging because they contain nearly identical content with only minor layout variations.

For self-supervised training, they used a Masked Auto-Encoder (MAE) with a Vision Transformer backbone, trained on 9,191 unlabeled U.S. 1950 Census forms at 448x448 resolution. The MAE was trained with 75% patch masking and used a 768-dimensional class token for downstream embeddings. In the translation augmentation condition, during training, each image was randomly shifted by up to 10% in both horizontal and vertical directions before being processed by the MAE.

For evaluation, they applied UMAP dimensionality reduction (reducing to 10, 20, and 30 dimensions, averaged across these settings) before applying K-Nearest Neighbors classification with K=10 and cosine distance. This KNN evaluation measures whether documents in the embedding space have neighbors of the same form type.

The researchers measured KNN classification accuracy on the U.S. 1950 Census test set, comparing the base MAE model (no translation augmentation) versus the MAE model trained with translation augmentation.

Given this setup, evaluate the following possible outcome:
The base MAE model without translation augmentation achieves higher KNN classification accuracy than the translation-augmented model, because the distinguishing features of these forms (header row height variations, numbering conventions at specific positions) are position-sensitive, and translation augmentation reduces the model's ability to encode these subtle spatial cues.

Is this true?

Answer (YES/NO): YES